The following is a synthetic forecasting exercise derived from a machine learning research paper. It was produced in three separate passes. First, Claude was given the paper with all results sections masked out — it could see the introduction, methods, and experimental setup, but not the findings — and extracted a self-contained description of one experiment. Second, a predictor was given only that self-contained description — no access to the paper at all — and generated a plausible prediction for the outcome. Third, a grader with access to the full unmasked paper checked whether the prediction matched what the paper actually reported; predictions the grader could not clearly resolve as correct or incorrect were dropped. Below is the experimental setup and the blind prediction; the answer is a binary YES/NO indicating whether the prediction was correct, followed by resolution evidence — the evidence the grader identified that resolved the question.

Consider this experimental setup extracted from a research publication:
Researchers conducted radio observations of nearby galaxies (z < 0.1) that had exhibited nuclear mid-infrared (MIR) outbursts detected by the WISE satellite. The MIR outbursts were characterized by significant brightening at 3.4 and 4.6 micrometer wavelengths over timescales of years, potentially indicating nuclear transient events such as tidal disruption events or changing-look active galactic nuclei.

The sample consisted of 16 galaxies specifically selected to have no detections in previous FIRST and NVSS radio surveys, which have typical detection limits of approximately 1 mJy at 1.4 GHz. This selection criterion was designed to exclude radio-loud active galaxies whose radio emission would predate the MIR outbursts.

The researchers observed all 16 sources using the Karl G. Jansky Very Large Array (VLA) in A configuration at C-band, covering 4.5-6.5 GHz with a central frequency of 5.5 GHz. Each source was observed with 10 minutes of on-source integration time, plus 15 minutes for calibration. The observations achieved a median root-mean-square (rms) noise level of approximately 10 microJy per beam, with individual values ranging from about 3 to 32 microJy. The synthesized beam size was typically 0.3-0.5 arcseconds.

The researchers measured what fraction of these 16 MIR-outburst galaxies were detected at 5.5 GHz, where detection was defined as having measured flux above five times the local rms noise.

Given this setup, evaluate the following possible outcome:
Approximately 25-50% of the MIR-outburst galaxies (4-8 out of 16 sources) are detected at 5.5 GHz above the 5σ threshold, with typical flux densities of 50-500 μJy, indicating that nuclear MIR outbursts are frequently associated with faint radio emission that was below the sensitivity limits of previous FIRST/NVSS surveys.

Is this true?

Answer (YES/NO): NO